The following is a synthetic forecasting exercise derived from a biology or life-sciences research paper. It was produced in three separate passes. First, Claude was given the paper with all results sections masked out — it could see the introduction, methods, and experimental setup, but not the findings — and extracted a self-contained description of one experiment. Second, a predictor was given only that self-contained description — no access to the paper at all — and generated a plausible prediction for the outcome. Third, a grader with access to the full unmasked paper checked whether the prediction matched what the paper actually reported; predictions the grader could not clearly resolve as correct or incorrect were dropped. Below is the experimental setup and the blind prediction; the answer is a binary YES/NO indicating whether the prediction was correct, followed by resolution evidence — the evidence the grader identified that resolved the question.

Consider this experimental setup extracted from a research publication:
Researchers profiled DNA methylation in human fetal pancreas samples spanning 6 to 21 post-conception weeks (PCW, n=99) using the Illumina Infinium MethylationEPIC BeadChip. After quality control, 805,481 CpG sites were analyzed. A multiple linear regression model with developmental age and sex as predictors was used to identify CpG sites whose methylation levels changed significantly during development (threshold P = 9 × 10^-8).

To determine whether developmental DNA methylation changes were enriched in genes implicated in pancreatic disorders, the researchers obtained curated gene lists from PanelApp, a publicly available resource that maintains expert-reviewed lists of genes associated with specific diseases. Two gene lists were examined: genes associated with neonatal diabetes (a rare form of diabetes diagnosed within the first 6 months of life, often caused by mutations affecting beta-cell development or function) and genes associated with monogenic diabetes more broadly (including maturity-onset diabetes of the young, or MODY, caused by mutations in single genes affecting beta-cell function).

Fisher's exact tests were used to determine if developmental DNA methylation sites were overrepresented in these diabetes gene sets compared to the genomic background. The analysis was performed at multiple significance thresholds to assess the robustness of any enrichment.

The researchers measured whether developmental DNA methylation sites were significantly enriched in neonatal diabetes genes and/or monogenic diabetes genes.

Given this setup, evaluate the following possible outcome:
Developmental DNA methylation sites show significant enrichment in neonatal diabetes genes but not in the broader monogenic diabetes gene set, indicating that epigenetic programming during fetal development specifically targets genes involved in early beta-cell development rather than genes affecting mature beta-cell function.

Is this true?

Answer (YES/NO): NO